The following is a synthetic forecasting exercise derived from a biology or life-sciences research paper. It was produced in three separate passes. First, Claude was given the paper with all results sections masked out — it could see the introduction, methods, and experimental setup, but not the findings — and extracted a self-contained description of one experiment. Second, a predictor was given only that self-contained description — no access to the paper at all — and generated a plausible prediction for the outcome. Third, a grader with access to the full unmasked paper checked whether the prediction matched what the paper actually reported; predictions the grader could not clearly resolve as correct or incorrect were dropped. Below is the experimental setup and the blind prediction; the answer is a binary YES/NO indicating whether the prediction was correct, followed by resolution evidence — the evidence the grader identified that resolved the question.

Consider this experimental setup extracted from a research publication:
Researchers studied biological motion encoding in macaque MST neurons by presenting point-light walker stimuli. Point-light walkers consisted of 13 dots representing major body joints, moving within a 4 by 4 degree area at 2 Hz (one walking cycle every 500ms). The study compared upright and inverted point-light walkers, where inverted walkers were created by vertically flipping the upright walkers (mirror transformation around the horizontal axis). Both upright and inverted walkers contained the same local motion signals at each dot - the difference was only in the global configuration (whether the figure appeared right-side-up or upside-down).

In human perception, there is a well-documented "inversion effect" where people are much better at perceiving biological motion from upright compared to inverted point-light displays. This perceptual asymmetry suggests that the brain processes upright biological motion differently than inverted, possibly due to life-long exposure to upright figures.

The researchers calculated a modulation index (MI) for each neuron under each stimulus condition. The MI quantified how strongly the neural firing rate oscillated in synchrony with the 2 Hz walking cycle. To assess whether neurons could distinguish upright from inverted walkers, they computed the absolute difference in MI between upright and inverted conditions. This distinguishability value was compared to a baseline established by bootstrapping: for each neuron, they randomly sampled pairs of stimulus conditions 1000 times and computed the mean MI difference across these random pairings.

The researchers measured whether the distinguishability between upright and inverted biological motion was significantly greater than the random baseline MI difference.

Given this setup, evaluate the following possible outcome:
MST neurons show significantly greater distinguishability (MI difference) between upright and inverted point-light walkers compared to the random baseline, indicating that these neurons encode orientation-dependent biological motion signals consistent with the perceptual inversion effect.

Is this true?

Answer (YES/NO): YES